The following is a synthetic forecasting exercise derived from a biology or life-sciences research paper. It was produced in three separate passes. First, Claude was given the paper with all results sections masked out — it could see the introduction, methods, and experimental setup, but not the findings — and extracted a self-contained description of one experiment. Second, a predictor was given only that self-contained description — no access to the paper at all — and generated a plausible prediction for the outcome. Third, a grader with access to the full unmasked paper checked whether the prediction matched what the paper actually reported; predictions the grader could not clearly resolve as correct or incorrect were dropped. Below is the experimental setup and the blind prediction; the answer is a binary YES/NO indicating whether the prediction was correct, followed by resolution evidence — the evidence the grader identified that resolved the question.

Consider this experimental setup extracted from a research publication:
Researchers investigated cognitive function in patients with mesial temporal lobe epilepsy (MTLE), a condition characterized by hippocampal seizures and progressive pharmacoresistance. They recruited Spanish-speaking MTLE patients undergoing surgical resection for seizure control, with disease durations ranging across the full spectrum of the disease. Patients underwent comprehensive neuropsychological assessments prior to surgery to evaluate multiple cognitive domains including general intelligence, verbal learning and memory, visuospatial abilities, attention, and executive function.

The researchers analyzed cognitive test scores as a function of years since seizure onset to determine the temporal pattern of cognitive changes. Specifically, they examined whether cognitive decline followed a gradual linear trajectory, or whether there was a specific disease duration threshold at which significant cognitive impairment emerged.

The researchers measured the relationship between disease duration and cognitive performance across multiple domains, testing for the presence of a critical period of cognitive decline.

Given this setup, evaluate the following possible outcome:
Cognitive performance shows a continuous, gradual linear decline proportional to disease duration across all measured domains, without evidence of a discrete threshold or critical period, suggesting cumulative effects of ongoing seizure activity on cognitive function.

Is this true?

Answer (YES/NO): NO